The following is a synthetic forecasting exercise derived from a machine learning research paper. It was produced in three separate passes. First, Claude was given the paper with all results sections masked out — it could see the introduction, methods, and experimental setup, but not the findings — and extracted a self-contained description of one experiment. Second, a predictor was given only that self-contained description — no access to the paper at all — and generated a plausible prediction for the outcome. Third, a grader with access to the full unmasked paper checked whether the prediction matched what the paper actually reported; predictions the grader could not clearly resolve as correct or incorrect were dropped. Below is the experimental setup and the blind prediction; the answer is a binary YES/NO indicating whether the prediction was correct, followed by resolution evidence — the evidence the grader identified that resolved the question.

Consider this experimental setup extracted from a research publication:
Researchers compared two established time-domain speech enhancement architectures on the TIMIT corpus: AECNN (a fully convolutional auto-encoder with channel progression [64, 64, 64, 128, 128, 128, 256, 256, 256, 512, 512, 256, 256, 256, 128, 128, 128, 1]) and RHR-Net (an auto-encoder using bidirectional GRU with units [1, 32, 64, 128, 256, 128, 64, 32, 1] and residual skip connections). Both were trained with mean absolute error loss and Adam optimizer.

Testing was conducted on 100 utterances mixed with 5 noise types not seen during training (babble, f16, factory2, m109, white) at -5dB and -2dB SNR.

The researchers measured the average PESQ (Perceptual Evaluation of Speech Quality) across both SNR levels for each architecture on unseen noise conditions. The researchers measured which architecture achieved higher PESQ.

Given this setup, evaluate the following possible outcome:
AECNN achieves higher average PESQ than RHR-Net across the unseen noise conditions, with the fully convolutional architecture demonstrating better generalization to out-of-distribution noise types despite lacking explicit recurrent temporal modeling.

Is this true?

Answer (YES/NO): NO